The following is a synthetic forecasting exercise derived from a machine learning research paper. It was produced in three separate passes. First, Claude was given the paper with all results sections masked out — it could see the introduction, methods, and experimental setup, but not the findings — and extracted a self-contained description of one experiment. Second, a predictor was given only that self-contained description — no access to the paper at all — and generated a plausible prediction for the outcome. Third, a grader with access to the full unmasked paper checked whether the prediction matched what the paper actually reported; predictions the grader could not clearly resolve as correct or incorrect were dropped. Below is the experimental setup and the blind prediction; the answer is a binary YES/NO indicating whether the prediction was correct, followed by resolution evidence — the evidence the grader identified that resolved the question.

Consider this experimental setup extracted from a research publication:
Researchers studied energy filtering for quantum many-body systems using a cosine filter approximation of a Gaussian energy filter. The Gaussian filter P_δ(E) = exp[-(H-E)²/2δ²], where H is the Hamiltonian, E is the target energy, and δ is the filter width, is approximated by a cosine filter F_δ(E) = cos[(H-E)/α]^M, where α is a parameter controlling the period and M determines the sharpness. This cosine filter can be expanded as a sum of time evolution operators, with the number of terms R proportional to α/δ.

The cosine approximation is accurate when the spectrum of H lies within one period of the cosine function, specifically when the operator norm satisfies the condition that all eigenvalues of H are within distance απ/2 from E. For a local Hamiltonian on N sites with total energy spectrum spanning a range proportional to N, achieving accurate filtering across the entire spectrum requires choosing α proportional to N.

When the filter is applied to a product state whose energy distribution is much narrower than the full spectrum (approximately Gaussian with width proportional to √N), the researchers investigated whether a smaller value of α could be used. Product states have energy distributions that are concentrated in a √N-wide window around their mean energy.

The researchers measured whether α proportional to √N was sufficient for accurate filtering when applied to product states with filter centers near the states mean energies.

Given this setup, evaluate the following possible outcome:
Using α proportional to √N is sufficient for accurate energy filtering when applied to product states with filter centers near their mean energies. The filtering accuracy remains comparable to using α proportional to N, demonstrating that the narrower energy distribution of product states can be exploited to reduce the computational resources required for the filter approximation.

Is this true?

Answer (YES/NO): YES